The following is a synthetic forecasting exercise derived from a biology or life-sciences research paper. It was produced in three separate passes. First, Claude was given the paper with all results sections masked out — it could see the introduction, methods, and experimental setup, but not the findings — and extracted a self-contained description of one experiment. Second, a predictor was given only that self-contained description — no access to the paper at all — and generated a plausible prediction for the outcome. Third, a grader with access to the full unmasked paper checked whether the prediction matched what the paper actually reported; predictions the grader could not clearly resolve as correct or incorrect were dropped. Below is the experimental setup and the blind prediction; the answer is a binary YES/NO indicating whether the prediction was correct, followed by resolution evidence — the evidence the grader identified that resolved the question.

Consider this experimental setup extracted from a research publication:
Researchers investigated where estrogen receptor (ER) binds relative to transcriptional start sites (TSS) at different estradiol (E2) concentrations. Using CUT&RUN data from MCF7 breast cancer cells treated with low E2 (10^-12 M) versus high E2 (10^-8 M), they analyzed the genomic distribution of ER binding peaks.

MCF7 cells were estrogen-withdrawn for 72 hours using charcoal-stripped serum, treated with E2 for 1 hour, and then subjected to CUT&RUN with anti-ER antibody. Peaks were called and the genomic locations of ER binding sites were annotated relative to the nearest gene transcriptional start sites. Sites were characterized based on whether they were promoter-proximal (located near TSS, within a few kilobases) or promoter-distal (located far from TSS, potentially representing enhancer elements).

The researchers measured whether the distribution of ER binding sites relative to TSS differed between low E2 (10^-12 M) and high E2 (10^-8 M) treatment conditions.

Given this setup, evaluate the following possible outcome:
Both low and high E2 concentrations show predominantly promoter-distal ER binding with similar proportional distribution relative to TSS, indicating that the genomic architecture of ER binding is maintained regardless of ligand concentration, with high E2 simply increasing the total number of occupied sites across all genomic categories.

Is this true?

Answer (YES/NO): NO